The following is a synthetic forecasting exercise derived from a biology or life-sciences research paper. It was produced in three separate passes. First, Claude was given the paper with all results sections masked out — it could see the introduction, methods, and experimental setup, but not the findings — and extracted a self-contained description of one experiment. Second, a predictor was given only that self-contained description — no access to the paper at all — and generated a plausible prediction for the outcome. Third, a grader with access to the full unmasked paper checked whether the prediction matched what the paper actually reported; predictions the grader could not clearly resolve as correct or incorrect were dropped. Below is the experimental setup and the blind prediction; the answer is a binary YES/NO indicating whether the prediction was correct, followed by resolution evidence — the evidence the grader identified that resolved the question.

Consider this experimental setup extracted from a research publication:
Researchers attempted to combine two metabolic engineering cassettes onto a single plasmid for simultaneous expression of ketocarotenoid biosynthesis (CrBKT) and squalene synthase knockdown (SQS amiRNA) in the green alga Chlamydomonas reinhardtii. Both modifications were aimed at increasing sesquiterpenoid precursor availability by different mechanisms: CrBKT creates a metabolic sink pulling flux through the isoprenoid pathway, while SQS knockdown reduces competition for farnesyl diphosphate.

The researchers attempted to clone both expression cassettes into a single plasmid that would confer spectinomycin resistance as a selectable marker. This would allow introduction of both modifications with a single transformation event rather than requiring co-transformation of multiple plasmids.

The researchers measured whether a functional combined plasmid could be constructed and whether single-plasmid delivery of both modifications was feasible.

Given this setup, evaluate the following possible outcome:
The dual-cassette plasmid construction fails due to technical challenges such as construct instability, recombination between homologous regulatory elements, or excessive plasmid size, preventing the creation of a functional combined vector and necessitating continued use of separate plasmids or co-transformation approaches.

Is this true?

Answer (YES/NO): YES